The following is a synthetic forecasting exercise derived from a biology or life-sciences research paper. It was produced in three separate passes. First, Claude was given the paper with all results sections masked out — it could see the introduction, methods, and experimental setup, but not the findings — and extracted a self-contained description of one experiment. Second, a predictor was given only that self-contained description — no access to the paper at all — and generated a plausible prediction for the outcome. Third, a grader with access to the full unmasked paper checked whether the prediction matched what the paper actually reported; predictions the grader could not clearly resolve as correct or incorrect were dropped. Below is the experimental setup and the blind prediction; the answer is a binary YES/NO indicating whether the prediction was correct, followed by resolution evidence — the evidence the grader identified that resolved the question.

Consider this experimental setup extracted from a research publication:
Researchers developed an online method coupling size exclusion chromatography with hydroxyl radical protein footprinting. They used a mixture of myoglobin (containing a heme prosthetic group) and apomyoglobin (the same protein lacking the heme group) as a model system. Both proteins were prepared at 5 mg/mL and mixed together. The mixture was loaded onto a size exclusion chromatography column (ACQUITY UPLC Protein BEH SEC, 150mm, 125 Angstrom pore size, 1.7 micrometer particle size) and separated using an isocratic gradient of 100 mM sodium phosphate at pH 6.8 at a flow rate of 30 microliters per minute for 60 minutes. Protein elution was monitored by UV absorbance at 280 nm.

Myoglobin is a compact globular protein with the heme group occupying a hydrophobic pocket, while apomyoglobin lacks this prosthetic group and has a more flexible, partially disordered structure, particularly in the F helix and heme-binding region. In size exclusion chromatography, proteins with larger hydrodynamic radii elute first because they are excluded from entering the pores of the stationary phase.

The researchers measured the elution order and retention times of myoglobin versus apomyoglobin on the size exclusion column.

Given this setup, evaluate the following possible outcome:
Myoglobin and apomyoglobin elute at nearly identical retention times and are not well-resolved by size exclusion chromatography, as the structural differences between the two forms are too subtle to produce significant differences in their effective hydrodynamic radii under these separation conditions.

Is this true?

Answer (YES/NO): NO